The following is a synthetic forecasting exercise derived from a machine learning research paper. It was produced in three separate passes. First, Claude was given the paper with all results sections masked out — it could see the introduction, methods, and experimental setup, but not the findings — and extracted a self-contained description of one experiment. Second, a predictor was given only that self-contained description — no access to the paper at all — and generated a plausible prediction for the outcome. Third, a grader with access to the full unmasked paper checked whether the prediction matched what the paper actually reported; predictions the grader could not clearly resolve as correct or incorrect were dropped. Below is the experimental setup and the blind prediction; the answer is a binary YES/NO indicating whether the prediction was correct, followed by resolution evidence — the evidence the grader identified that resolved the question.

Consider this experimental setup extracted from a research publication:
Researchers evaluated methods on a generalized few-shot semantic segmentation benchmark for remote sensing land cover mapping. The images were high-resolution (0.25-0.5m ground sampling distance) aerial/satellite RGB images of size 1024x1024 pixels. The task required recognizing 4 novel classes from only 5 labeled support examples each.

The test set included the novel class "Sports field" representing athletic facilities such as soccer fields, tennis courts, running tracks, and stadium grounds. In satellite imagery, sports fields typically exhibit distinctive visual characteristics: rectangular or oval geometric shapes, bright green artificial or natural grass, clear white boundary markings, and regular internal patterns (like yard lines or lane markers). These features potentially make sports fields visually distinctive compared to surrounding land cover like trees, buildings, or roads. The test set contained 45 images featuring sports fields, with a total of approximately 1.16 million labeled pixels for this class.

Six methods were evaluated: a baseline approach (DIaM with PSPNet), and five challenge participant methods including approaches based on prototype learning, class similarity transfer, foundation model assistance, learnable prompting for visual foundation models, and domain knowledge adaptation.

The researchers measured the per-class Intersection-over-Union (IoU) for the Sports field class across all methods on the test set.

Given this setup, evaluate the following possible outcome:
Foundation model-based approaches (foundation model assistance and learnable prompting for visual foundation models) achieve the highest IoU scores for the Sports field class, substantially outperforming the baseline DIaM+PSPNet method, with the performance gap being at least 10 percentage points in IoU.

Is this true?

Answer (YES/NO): NO